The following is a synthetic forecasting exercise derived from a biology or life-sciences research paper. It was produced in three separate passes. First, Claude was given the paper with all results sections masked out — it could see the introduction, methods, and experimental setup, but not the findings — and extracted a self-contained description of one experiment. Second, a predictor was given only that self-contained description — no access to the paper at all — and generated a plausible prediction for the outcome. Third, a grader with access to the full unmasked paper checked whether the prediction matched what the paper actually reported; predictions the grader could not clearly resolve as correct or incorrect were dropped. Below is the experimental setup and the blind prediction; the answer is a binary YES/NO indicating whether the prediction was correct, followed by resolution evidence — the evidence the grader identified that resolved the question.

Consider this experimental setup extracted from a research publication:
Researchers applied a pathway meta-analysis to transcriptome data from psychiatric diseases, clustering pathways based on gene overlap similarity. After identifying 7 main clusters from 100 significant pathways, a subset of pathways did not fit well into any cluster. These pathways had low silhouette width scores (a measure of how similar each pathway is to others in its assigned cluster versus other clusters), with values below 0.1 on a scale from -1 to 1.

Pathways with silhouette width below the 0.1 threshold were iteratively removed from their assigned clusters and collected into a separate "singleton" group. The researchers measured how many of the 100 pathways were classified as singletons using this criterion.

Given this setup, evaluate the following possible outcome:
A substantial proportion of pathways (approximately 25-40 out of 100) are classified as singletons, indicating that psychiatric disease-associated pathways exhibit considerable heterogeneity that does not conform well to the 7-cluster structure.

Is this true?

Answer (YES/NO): YES